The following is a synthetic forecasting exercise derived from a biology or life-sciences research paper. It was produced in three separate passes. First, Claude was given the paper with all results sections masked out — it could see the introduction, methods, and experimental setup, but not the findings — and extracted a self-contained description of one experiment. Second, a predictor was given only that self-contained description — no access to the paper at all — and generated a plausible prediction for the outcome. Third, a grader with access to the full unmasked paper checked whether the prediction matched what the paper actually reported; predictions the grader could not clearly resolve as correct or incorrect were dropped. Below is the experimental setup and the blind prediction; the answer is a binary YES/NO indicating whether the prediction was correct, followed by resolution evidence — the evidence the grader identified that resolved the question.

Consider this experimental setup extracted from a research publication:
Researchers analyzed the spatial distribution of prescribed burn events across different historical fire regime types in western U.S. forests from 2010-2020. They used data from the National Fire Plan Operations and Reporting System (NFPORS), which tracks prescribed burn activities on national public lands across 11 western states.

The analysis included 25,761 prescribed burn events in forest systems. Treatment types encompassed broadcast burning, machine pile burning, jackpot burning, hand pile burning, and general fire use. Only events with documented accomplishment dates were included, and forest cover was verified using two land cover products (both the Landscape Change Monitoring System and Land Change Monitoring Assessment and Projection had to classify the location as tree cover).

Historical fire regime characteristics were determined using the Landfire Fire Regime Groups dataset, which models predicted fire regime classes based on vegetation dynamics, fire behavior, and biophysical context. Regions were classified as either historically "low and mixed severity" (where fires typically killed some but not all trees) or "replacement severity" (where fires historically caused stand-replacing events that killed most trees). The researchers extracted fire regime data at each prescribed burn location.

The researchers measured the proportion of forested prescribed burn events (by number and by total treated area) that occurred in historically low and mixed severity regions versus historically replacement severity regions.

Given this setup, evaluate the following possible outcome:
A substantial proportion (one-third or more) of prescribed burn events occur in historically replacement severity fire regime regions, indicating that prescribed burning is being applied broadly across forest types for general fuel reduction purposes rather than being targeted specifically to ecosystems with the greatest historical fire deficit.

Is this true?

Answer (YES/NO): NO